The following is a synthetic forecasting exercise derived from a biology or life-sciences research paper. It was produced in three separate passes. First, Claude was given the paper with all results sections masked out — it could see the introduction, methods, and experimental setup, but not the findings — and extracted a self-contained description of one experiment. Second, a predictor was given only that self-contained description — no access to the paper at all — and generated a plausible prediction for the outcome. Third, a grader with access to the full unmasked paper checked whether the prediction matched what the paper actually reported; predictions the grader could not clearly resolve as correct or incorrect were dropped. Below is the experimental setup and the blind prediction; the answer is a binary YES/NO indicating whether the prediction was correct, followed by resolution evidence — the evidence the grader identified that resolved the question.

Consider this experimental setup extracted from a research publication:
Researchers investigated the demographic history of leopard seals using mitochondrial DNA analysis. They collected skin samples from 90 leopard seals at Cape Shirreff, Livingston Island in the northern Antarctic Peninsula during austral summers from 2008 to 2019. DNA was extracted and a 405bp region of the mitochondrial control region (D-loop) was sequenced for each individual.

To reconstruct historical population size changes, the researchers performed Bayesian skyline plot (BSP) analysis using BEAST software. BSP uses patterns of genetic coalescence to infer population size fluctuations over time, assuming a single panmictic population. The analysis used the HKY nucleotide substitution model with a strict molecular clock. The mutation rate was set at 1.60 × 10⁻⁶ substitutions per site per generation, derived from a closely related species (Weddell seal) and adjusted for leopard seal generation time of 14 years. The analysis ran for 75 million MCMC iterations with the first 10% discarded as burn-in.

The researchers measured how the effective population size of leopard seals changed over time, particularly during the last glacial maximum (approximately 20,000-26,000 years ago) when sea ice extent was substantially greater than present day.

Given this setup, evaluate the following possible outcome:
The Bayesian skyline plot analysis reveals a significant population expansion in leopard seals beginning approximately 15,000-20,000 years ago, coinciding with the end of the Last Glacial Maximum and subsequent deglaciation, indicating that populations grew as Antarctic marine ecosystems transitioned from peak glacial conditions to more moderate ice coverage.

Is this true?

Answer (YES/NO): NO